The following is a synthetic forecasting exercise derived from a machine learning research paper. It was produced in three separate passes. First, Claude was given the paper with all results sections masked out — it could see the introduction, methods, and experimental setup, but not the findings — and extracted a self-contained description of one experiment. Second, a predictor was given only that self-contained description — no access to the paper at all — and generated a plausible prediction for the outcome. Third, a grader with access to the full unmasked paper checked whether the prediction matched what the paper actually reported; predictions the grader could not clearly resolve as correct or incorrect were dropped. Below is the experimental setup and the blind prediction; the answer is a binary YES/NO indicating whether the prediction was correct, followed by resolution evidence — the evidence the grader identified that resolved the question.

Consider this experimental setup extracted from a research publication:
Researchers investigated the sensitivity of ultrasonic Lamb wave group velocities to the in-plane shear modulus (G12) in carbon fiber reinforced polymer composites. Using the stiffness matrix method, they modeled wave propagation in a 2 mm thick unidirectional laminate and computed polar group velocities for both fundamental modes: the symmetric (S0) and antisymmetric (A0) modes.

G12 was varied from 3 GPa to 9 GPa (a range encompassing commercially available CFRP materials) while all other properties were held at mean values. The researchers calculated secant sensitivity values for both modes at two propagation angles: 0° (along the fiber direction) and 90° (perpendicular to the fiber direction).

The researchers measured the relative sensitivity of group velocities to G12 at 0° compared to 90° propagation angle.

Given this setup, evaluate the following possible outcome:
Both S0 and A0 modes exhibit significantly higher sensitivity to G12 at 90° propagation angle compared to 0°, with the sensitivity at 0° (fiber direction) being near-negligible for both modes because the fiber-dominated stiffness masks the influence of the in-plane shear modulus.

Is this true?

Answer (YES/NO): NO